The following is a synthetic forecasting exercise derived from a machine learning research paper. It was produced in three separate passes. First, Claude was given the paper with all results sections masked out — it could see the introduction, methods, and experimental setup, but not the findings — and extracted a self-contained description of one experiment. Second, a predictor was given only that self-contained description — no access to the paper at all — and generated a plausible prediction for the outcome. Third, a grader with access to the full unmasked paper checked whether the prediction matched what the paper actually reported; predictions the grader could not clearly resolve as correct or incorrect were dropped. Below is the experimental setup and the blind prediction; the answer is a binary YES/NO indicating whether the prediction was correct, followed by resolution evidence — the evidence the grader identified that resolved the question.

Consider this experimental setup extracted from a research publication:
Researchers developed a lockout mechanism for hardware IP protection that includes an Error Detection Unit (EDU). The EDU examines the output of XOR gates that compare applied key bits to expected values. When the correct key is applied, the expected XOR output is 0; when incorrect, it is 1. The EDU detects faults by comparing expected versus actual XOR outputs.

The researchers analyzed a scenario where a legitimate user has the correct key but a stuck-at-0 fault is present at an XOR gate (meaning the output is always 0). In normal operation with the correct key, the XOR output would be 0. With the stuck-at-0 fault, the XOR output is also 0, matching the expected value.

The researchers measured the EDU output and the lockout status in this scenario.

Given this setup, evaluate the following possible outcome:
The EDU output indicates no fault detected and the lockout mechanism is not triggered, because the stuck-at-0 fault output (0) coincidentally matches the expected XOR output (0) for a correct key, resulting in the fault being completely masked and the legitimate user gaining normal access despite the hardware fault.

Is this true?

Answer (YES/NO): YES